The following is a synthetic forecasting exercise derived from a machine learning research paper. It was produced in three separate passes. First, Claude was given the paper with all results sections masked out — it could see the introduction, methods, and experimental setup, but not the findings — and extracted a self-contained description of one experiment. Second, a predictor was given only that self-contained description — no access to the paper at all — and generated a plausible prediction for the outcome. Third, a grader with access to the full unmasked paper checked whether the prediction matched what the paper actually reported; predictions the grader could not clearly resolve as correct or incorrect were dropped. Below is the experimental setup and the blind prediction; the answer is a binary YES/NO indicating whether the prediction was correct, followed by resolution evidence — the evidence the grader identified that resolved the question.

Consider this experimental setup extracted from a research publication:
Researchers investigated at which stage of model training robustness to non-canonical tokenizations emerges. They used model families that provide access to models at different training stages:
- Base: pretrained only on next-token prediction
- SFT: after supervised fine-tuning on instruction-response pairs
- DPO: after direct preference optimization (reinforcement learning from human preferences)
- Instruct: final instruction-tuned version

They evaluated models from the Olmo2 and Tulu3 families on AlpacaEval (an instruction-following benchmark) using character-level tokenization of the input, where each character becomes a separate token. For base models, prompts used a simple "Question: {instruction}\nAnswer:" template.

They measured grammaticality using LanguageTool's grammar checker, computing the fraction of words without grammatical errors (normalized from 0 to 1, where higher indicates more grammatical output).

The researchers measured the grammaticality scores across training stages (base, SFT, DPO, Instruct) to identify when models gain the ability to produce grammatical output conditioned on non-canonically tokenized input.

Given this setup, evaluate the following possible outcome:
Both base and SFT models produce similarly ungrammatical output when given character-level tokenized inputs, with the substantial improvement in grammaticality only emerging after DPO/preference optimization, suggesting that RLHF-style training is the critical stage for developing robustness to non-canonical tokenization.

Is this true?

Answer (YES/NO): NO